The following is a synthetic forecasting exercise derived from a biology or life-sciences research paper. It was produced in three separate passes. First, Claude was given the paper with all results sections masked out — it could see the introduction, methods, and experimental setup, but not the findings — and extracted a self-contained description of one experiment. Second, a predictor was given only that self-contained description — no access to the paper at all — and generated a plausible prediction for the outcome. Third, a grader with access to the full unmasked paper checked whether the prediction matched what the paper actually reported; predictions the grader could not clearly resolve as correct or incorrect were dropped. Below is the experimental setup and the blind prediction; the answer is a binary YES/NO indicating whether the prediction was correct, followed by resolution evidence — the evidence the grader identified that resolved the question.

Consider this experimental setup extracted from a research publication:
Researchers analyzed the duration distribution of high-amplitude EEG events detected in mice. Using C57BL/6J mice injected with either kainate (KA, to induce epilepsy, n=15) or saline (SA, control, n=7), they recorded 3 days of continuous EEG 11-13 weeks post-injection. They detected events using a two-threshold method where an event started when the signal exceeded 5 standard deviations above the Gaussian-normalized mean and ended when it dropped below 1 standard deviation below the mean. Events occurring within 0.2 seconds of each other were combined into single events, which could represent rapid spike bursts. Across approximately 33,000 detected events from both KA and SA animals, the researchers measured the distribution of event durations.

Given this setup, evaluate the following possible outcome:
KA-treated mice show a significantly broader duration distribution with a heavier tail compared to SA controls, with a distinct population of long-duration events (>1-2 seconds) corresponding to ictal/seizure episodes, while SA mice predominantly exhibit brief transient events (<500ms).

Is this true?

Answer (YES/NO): NO